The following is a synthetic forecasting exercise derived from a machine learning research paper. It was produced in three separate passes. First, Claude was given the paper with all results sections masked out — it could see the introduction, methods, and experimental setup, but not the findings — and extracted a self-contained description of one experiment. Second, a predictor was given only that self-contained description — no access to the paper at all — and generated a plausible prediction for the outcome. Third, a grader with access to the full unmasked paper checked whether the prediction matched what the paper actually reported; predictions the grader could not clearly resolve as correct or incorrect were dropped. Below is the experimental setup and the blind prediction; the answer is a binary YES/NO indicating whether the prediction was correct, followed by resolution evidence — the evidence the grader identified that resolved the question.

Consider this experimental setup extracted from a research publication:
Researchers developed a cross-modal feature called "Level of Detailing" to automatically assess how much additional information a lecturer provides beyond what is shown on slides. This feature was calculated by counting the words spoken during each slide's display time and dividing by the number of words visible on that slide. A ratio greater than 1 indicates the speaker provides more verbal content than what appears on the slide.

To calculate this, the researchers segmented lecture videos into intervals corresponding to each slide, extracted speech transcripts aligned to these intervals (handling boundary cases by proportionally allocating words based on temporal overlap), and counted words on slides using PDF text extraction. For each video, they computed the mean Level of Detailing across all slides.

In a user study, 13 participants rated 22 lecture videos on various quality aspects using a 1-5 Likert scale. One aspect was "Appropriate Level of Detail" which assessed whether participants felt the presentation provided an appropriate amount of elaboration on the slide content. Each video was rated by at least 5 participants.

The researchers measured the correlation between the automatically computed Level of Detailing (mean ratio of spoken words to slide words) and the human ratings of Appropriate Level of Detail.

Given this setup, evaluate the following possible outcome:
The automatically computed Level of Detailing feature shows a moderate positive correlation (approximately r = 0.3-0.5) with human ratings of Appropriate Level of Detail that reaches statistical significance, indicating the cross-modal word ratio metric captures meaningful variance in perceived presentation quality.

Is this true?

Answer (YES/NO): NO